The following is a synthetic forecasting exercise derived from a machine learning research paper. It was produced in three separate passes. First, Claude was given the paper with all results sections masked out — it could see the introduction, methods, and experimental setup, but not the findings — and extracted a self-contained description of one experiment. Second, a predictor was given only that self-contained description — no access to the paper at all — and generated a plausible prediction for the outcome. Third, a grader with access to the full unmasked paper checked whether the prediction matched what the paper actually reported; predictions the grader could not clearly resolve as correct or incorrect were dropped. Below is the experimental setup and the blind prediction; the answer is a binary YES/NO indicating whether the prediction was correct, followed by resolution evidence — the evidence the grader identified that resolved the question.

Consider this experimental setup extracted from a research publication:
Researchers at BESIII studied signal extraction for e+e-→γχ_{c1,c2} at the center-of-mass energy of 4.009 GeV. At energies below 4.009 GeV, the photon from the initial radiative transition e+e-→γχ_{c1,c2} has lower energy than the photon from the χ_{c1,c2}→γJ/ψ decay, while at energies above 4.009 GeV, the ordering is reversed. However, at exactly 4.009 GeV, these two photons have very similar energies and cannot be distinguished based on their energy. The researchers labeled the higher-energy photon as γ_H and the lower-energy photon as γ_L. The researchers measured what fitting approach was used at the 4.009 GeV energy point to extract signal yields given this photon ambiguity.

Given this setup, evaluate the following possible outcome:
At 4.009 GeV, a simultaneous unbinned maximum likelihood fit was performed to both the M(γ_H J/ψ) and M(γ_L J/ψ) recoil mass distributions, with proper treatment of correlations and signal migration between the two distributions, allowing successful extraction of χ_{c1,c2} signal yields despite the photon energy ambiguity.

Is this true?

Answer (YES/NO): NO